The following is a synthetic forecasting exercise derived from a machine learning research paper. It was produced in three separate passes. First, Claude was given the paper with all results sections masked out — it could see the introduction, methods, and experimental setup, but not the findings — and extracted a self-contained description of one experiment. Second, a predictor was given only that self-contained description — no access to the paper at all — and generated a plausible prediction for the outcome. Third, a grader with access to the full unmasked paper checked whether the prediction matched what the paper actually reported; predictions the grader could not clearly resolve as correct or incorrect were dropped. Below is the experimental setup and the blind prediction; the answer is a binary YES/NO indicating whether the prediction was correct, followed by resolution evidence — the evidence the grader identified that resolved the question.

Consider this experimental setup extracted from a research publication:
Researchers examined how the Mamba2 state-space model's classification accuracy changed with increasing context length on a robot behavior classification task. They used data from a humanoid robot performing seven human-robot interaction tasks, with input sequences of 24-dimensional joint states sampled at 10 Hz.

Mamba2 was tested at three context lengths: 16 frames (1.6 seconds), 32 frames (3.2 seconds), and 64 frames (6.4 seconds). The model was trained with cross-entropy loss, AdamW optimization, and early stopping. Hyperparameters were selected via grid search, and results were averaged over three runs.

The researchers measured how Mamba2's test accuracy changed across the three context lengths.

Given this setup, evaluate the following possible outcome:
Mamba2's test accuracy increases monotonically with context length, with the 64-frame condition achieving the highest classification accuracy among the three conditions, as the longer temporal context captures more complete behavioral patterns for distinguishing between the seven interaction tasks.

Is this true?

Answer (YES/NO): NO